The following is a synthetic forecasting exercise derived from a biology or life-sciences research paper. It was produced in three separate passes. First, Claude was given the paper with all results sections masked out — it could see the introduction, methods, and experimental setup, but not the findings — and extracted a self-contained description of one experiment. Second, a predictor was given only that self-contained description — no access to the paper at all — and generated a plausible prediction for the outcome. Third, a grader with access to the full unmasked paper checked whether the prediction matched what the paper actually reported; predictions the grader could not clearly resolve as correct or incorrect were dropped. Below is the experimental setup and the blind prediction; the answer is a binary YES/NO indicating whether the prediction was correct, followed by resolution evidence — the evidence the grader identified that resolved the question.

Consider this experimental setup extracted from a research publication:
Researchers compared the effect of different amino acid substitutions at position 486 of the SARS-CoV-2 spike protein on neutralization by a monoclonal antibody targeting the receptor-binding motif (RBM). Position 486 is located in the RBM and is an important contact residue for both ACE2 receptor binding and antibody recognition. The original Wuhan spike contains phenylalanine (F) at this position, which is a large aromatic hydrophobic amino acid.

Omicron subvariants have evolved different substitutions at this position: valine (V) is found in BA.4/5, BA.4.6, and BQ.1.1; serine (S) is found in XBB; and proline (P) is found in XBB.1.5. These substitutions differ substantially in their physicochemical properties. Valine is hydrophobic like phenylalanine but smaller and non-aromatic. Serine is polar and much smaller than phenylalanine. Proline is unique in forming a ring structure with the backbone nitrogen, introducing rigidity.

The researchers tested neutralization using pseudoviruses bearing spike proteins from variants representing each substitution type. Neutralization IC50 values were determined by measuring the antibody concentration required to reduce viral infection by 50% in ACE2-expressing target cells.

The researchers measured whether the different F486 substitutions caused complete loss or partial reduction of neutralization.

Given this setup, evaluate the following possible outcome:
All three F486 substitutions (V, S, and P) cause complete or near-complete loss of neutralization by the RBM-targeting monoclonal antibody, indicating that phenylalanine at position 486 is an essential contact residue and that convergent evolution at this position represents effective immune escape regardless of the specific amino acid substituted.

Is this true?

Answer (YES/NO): NO